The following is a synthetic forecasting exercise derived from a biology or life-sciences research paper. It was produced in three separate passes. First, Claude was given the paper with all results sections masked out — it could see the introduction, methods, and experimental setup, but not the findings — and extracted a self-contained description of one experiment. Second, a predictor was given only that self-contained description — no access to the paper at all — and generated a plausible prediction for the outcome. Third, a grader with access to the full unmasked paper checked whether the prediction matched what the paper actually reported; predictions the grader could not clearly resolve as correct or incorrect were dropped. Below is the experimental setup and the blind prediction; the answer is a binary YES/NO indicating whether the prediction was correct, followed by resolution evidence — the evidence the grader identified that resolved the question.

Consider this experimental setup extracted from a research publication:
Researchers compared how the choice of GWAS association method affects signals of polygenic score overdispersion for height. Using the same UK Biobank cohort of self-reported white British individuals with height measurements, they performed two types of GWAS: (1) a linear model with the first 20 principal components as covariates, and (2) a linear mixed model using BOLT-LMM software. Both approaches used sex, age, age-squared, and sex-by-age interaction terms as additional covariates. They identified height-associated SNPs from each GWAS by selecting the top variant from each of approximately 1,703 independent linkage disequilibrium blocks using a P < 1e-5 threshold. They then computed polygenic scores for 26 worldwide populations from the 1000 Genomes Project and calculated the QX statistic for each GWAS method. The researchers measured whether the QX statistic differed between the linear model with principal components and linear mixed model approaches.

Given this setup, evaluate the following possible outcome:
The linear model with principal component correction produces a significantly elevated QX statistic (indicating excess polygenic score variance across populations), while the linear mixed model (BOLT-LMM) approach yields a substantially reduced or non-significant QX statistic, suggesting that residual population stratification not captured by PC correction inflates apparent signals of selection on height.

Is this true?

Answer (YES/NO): NO